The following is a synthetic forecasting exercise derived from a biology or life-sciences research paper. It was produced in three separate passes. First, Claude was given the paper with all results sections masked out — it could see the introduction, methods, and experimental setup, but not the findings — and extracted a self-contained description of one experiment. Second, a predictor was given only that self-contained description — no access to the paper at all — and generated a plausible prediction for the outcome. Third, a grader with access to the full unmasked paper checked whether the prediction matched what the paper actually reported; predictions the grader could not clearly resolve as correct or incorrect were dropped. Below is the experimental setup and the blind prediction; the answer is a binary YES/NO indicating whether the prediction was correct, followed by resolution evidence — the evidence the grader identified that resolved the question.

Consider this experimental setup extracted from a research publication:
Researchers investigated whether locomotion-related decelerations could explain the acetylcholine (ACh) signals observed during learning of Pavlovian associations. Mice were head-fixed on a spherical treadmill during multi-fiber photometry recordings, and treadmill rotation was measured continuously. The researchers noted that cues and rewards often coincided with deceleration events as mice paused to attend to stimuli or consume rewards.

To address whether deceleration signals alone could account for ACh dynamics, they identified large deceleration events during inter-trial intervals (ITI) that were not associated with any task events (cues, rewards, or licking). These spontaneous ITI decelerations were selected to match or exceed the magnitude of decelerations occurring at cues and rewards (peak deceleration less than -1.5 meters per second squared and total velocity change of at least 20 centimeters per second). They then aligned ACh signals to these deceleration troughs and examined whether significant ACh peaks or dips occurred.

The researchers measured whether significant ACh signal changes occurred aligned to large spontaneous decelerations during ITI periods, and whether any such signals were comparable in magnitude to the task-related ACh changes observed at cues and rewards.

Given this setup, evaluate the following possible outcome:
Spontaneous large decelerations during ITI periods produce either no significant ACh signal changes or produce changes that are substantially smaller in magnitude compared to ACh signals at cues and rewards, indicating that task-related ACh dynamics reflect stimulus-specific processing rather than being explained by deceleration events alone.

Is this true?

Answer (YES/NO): YES